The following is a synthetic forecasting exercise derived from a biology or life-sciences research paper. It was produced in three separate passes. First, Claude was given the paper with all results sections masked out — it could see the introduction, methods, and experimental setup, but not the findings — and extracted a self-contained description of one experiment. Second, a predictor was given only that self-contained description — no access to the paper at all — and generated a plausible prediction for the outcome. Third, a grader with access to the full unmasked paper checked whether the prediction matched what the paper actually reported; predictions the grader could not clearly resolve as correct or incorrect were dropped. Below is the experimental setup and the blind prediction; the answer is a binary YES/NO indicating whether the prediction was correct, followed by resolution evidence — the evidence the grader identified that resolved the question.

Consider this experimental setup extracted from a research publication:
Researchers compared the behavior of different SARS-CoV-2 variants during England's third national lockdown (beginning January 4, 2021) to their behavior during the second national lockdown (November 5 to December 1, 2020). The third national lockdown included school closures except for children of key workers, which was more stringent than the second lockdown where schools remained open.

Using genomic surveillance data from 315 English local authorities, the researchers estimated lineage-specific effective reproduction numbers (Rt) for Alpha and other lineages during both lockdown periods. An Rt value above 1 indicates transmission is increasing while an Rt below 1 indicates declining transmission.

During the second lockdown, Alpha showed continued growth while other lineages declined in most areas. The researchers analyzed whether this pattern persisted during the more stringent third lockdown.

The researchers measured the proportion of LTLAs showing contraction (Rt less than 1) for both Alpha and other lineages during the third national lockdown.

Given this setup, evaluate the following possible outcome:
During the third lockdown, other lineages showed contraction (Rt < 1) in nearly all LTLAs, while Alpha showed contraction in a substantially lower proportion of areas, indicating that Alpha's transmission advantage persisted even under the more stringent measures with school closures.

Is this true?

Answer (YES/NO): NO